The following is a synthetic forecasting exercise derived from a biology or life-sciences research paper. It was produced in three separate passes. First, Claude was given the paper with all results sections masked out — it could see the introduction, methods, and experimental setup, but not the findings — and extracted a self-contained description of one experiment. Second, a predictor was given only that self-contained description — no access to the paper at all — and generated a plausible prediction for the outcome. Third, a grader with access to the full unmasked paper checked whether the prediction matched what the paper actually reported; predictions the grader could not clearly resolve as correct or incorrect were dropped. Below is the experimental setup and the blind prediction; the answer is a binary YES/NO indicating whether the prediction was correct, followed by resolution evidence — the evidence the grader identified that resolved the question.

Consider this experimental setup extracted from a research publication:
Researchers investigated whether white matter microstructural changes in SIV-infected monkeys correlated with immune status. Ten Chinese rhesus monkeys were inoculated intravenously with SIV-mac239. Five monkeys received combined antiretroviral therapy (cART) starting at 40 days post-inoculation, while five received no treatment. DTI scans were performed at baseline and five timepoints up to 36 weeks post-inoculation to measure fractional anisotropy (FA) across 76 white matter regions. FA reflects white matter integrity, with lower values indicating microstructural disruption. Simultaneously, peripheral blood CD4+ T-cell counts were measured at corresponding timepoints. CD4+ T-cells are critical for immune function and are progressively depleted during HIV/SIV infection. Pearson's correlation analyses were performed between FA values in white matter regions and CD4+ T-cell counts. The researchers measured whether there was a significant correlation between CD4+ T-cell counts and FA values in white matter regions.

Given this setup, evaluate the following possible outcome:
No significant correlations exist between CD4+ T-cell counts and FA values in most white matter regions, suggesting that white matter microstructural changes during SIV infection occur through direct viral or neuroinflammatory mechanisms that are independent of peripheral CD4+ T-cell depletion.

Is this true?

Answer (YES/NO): NO